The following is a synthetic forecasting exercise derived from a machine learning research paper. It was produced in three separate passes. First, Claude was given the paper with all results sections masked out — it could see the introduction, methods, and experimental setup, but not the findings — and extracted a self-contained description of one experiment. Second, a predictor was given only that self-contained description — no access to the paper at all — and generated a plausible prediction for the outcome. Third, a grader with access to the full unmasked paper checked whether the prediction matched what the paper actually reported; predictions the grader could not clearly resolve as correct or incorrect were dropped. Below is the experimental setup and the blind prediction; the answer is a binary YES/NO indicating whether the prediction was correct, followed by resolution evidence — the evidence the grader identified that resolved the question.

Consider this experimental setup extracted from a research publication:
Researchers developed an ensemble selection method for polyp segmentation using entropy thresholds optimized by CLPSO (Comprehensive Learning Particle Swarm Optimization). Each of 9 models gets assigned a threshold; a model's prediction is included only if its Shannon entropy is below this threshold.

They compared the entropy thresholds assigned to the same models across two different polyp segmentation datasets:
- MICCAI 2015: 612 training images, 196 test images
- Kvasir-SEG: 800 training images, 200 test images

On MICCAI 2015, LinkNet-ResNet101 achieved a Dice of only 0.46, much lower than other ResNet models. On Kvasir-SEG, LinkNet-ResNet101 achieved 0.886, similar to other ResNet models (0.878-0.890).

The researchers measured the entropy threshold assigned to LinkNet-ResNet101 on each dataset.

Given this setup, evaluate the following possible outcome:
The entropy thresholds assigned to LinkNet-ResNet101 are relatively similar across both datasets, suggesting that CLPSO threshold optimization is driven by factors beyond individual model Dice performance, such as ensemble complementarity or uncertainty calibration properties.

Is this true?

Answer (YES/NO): NO